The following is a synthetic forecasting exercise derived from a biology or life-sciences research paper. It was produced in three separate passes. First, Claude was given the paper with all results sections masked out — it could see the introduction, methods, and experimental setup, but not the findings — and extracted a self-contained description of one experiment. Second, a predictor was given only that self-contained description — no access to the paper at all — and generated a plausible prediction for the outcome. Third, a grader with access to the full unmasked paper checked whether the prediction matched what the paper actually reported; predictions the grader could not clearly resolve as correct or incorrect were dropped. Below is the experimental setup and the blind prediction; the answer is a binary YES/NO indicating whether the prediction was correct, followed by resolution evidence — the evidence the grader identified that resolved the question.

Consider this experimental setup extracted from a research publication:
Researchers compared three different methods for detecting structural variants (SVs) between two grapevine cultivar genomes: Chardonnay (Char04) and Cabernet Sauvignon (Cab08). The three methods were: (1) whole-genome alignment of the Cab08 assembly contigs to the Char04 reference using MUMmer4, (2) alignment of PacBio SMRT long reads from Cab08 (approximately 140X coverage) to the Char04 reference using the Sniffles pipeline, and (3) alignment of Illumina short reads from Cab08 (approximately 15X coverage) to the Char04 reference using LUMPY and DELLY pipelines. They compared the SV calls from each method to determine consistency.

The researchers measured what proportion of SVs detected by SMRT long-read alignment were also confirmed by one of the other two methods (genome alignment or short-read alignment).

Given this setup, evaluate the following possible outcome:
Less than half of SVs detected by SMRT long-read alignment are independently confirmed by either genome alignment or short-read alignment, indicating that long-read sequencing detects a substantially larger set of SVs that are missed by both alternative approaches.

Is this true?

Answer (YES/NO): NO